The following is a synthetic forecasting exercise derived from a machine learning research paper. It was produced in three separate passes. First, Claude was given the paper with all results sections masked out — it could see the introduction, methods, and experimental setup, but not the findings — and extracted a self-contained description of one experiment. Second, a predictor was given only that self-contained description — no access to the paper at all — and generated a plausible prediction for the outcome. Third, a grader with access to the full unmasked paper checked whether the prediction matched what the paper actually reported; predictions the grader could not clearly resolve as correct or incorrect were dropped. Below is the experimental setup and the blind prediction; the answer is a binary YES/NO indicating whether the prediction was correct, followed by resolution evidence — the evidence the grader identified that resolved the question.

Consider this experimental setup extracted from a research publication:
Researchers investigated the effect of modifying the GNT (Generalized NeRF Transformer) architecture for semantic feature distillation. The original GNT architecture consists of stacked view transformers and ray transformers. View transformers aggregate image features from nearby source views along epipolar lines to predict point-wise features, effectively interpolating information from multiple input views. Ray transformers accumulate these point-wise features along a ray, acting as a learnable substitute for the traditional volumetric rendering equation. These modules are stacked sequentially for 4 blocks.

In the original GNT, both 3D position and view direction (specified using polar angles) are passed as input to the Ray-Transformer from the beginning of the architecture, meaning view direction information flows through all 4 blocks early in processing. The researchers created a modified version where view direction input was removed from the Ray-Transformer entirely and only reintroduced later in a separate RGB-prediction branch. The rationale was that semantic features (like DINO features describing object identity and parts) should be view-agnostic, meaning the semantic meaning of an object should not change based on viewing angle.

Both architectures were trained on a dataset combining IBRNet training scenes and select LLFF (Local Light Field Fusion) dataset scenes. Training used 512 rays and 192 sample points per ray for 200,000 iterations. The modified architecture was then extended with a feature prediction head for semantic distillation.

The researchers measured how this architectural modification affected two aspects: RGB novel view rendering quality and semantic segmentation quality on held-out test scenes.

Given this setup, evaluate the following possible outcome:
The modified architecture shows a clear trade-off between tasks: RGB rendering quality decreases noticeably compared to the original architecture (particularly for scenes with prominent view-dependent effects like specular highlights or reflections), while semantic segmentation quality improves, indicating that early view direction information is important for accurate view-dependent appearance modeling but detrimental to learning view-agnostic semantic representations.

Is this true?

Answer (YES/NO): NO